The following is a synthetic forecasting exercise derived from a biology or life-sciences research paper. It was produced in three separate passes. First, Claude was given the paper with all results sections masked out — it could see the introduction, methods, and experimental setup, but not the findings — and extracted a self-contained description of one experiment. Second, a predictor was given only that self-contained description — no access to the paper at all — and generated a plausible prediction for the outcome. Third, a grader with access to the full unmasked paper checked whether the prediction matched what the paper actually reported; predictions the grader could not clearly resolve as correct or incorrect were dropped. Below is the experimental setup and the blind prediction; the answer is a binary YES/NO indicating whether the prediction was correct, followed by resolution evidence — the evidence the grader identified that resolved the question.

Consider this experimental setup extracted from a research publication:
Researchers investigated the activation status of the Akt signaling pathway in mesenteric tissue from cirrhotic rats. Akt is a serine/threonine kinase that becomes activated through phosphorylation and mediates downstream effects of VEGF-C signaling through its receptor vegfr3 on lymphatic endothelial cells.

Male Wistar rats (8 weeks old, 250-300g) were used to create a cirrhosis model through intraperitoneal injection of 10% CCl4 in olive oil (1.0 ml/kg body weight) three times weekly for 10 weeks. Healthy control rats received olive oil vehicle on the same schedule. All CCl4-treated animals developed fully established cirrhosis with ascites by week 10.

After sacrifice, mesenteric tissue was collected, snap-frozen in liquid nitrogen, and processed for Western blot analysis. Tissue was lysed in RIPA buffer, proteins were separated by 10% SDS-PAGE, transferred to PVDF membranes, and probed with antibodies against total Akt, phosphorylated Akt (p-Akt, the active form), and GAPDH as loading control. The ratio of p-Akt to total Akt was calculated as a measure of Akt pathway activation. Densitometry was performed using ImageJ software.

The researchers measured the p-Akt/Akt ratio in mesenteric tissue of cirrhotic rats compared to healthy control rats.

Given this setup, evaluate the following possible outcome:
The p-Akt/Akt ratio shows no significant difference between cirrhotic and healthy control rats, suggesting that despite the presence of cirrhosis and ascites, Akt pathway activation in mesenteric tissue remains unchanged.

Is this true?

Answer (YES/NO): NO